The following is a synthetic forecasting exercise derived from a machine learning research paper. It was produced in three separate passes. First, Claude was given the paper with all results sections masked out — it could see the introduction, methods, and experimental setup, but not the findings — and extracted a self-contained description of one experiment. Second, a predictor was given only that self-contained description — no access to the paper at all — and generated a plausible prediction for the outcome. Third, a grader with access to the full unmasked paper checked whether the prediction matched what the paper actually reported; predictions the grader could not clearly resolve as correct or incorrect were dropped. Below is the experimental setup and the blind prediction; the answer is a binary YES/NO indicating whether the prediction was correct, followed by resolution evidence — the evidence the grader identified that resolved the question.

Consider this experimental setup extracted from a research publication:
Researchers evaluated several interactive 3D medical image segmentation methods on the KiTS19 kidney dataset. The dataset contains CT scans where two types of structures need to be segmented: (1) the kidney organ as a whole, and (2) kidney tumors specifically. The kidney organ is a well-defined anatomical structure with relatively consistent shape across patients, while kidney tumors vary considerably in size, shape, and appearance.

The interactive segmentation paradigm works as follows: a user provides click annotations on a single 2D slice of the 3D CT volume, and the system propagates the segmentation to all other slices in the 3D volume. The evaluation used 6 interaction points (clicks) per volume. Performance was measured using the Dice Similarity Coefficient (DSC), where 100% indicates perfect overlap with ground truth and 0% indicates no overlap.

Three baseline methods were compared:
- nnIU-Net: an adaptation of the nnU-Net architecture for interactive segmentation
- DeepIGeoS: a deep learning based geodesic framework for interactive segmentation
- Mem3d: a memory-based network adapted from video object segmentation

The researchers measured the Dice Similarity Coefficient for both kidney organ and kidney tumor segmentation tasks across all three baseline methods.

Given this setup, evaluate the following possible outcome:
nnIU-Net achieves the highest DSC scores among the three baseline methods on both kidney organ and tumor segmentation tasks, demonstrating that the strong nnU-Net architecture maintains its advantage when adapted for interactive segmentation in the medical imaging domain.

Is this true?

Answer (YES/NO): NO